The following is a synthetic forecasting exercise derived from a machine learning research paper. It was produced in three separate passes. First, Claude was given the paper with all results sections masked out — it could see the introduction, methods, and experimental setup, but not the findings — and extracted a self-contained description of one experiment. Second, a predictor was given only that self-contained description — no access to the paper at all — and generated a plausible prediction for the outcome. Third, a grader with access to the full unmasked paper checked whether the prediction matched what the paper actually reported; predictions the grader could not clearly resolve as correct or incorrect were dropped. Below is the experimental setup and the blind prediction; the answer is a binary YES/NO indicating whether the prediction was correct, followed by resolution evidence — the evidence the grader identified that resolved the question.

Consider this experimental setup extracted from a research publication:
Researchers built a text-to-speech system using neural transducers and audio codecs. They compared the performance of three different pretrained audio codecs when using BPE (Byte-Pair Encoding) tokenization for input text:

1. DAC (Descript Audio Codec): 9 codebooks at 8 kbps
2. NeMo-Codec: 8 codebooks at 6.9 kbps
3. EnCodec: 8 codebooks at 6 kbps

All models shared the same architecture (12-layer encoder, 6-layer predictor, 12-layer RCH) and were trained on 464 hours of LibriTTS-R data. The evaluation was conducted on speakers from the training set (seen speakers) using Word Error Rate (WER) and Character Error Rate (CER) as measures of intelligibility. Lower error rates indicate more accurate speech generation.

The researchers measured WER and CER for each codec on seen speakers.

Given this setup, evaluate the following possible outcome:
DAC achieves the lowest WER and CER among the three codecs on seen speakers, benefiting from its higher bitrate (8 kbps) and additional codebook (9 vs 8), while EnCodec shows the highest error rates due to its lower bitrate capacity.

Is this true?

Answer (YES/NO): NO